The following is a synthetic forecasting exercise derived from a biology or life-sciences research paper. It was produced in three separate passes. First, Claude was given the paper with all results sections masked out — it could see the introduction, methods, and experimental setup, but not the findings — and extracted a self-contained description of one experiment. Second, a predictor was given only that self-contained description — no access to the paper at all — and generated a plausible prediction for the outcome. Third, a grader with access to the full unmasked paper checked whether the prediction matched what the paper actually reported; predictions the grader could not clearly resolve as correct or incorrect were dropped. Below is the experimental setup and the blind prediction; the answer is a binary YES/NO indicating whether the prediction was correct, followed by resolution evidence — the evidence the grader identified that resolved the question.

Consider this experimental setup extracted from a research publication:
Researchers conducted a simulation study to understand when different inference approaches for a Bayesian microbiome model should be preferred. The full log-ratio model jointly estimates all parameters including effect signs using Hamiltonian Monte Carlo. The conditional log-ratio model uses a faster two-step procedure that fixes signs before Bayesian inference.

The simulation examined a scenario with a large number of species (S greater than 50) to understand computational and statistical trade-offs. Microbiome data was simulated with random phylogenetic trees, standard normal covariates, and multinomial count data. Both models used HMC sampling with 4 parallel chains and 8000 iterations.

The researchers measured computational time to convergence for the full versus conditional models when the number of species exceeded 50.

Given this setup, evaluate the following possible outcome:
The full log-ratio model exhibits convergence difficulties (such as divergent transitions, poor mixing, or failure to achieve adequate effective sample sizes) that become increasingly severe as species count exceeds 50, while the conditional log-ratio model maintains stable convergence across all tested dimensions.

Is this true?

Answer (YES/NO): NO